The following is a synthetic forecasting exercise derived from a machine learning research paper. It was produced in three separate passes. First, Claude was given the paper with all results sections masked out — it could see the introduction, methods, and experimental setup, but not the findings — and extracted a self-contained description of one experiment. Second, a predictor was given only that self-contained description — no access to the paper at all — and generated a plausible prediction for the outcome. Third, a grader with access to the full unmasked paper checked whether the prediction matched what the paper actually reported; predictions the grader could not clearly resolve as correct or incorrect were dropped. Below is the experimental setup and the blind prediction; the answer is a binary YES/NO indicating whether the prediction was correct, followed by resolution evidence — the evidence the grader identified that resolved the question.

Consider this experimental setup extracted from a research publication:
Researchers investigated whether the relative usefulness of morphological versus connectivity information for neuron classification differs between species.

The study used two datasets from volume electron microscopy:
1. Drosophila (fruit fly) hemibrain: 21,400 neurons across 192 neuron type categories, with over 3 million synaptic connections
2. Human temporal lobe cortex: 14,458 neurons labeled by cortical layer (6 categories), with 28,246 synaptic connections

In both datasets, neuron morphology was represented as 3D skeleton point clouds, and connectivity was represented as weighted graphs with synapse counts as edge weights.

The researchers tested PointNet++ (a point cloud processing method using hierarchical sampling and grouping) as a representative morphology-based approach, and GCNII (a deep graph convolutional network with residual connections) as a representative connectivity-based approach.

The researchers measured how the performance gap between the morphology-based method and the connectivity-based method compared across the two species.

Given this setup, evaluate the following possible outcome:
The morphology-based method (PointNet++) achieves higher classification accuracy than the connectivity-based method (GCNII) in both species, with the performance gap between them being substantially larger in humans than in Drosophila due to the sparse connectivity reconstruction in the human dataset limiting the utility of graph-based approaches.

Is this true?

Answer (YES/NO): NO